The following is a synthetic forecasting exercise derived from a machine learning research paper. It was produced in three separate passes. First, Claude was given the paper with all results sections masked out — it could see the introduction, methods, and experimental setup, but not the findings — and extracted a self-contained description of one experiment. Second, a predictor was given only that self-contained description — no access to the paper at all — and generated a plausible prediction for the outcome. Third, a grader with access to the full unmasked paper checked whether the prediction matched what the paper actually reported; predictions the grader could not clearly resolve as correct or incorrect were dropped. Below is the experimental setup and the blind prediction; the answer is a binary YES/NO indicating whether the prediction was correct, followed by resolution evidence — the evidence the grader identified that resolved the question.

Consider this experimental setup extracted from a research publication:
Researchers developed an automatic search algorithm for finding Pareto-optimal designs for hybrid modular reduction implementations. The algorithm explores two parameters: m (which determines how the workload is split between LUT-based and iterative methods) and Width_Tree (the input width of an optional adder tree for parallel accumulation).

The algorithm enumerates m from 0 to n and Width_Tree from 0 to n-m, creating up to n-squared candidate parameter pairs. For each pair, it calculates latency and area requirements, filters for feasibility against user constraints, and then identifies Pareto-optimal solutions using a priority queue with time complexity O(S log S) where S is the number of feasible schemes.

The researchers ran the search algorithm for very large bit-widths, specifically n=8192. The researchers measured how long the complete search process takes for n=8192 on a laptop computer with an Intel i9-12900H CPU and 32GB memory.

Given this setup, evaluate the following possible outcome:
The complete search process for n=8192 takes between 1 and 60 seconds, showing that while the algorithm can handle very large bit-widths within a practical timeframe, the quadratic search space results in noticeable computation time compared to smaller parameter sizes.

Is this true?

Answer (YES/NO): NO